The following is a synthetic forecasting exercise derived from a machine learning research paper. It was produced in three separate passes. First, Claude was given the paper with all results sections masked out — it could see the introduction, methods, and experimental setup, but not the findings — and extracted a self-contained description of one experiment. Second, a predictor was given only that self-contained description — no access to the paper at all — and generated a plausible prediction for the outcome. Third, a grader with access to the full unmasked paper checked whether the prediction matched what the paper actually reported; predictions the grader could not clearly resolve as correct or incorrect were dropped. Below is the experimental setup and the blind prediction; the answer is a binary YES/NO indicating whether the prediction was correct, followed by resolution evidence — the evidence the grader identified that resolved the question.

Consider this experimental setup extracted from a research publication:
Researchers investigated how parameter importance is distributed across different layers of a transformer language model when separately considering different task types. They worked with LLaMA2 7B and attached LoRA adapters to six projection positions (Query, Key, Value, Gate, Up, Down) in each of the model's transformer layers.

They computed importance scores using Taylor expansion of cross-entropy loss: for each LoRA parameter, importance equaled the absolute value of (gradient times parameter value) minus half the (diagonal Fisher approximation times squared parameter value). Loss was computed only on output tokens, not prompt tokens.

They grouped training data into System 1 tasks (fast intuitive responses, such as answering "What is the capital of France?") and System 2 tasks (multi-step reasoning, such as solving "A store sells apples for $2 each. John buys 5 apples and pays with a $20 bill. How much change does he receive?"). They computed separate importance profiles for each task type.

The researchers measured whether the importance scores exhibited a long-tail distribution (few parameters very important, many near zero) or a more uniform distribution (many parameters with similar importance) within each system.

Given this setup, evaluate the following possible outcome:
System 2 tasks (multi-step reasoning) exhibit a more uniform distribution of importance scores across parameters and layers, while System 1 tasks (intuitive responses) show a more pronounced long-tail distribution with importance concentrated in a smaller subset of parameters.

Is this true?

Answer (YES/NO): NO